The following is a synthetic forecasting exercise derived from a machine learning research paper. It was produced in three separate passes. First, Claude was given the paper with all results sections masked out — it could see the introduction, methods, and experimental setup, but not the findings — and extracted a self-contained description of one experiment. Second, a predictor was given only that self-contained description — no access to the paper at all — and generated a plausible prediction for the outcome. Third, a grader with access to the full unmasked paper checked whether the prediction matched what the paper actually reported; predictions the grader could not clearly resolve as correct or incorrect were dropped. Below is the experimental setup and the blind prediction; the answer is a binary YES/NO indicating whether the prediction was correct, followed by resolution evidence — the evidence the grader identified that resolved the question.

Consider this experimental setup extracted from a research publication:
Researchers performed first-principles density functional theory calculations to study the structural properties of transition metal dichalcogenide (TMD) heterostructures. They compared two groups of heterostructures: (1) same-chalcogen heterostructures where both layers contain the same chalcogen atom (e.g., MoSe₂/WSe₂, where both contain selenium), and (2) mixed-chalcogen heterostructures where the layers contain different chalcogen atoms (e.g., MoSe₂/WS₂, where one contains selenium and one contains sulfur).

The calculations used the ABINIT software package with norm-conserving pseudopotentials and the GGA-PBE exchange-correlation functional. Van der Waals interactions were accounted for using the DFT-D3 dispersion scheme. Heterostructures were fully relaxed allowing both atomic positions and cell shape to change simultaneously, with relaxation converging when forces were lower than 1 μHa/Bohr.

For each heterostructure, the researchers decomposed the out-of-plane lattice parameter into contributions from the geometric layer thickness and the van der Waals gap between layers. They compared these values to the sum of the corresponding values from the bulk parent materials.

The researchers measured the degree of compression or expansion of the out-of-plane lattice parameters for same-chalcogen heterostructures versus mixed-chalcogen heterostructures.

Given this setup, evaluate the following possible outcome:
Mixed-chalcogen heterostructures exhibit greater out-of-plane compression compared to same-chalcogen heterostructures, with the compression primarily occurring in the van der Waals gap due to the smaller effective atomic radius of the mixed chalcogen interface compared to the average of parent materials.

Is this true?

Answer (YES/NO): NO